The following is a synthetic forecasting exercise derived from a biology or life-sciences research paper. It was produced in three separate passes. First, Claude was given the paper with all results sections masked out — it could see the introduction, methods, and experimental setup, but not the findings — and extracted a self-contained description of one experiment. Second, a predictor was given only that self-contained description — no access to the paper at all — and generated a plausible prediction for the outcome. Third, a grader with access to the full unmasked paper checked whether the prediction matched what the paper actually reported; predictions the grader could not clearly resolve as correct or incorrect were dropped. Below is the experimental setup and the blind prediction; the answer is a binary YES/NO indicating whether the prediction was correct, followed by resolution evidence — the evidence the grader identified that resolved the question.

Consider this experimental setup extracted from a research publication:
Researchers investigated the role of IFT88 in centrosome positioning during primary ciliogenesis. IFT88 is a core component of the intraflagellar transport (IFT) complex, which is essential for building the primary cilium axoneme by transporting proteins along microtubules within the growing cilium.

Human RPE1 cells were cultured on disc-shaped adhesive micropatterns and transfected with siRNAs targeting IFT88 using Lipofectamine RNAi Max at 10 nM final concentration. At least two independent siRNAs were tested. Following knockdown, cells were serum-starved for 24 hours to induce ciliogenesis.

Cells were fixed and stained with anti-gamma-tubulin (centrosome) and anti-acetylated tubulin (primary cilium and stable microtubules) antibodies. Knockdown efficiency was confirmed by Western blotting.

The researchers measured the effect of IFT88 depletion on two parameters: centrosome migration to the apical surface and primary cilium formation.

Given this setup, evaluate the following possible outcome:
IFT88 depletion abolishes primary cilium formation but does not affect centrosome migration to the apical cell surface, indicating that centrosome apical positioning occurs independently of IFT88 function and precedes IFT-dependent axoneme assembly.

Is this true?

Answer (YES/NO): YES